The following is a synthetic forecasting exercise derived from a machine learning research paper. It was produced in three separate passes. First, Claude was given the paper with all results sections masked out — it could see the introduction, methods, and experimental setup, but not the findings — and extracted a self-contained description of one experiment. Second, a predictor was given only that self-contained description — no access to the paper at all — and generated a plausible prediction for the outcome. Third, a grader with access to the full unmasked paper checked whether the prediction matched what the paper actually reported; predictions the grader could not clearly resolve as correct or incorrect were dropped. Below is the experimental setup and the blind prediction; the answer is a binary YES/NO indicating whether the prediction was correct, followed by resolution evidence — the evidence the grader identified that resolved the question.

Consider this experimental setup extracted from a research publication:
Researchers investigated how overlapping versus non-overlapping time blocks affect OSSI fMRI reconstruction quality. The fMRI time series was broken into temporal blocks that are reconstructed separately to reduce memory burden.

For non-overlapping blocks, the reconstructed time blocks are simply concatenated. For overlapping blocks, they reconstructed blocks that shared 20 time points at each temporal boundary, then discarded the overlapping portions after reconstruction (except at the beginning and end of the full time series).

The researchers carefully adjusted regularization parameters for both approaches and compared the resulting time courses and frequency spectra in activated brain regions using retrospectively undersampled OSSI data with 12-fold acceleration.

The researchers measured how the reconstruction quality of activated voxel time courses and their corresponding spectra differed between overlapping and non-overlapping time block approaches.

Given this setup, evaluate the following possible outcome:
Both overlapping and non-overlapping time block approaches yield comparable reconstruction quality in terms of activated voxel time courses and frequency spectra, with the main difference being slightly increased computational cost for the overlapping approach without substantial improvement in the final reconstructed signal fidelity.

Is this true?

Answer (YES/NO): YES